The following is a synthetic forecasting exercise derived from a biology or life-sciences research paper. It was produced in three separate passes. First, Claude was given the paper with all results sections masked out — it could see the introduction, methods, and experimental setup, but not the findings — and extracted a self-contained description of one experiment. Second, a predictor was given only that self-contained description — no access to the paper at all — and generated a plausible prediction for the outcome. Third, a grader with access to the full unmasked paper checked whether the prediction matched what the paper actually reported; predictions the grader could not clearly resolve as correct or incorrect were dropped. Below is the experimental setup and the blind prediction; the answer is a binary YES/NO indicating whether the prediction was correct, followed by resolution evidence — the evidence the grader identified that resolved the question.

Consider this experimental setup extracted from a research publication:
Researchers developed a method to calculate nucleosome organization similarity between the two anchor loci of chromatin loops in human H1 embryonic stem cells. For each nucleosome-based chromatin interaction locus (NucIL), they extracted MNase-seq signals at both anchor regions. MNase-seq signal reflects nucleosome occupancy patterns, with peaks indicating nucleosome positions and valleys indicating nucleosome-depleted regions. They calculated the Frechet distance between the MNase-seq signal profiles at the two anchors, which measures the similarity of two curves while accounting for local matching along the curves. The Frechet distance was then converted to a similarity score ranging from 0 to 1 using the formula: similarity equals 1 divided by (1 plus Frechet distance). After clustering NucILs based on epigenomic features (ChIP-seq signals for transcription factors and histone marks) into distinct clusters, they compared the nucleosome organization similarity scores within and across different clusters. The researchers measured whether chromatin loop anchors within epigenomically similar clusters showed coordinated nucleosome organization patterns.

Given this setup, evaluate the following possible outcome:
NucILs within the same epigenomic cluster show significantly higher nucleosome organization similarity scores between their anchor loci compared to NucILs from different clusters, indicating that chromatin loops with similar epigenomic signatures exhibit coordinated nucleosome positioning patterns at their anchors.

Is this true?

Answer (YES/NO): NO